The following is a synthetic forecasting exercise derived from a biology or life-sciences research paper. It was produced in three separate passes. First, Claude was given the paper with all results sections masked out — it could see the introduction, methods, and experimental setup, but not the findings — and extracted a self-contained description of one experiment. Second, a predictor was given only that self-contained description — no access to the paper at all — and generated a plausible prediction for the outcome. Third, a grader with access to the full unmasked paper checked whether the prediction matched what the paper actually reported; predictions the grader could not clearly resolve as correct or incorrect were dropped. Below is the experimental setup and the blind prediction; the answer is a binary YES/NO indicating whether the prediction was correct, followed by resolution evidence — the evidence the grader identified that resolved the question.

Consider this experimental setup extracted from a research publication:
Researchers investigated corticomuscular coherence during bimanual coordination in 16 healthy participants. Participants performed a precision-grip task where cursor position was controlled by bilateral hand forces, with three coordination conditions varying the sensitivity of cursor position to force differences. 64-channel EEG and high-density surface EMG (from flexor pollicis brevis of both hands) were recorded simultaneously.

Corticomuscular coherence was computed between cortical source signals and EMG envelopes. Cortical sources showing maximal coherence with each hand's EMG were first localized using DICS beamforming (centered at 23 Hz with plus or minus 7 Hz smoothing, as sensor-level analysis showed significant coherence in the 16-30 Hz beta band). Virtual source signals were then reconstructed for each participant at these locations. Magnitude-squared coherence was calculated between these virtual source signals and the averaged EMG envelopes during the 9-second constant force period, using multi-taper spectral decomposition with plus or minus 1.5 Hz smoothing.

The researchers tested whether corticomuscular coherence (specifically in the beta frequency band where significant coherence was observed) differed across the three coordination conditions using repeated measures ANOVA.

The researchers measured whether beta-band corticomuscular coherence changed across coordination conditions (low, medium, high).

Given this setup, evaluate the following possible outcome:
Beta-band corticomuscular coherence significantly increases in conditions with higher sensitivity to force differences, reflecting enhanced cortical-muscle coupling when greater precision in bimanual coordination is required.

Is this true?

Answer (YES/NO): NO